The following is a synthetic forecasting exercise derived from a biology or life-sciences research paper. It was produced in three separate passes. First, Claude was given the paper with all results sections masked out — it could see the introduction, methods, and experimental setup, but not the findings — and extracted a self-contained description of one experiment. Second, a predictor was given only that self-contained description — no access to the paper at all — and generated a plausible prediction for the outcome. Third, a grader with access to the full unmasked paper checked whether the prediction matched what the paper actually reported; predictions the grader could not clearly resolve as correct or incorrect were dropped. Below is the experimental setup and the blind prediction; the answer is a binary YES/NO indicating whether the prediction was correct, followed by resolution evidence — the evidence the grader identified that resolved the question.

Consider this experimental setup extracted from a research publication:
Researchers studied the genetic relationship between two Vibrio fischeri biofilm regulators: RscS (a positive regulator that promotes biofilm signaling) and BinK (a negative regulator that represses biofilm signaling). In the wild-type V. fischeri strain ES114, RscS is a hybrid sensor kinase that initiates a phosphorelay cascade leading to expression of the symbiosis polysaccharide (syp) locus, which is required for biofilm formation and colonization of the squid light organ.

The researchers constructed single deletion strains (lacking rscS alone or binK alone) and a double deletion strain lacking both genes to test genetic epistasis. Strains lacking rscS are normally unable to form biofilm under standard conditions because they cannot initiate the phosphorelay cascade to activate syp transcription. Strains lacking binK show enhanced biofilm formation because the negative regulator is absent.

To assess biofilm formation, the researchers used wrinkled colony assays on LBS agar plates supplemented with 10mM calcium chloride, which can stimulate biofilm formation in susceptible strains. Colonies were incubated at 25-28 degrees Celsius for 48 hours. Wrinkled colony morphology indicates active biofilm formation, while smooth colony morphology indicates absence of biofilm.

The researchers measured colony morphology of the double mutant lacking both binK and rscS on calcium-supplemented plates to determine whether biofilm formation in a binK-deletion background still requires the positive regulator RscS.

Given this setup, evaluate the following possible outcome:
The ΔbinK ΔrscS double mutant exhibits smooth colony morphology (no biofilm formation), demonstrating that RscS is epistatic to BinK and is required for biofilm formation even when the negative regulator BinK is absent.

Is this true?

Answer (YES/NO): NO